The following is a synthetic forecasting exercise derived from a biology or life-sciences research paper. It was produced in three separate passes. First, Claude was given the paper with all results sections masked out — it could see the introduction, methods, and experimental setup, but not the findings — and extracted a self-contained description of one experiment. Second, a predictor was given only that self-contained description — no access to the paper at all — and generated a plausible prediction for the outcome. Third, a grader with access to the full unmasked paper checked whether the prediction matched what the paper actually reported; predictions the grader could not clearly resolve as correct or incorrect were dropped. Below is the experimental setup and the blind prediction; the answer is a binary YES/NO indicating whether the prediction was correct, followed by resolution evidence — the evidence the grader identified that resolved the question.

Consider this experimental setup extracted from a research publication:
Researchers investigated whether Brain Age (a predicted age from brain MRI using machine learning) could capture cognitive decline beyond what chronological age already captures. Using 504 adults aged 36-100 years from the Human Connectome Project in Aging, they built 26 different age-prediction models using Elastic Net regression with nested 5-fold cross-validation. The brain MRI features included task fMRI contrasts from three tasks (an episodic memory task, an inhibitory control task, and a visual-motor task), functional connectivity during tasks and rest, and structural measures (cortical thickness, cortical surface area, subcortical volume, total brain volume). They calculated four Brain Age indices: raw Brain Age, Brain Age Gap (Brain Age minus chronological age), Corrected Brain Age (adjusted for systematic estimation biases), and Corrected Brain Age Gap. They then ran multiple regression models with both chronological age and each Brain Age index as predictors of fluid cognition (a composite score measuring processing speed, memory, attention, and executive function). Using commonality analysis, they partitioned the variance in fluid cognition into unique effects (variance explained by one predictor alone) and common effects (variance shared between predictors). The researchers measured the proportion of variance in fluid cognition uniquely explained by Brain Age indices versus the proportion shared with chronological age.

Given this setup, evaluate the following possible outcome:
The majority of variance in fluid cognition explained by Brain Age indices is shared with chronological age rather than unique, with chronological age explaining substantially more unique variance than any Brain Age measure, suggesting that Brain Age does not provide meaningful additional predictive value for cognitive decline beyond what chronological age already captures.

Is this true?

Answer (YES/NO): YES